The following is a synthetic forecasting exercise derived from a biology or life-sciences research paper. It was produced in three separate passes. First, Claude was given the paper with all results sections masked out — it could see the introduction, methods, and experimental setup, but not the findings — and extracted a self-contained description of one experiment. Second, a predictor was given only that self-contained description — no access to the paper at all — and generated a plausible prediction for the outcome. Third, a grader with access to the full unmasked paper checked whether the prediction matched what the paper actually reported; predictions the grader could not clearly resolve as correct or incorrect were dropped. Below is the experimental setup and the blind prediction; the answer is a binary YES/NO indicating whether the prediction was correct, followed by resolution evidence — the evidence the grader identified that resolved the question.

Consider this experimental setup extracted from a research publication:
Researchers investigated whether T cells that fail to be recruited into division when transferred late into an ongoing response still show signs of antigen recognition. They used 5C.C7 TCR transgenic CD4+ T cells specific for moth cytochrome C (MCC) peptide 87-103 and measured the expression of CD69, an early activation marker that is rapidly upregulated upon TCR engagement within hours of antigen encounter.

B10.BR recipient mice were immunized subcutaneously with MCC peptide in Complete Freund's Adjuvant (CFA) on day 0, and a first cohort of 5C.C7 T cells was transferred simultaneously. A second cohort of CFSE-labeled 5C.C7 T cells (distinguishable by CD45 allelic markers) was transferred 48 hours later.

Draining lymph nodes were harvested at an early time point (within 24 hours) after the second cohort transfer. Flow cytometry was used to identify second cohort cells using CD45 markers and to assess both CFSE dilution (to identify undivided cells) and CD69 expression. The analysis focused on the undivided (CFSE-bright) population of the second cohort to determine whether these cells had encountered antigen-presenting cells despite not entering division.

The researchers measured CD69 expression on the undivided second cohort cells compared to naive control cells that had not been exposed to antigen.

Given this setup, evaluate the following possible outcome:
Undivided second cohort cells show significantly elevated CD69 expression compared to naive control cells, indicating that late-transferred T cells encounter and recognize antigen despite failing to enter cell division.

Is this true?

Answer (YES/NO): YES